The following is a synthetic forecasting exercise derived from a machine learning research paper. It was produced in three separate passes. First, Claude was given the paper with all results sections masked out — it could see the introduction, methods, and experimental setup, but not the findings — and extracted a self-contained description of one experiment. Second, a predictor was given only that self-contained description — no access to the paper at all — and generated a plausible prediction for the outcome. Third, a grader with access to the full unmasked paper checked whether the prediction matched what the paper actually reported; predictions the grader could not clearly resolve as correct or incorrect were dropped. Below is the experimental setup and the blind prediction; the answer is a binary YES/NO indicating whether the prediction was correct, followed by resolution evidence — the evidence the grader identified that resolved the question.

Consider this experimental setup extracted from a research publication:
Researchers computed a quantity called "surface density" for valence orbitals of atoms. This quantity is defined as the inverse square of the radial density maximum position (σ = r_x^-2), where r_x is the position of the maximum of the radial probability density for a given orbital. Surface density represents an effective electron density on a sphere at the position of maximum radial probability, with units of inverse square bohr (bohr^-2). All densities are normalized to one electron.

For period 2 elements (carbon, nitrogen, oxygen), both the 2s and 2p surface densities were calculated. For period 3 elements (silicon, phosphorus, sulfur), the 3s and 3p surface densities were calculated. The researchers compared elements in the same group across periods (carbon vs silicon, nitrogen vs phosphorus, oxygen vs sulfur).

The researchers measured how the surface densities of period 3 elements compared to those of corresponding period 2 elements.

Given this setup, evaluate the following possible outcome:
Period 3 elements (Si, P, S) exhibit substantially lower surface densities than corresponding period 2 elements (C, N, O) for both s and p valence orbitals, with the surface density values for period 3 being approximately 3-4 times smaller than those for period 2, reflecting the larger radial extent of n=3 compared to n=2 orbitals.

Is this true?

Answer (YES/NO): YES